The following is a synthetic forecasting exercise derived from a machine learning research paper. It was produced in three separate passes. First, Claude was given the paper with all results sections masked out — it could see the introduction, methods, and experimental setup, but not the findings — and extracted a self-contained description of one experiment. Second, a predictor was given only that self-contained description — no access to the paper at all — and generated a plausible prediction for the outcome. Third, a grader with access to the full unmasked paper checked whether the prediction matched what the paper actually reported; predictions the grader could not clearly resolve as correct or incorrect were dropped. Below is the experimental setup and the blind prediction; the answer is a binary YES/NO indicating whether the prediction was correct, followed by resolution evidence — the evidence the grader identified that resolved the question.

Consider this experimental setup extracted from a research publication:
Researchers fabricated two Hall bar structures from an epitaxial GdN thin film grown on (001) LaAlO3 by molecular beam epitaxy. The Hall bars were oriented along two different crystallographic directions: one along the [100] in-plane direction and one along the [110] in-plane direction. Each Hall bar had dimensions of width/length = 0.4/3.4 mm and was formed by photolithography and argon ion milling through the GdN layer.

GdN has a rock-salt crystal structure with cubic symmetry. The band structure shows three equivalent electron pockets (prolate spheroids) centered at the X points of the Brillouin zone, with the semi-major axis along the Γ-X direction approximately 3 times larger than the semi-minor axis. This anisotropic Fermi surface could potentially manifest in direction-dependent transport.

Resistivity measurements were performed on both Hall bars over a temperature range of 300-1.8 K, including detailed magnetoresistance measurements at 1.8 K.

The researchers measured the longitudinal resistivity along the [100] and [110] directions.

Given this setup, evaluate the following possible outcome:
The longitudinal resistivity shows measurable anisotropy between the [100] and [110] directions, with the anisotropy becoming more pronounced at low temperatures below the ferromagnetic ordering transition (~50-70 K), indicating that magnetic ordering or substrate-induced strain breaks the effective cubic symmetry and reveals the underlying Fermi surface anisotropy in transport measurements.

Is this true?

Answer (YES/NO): NO